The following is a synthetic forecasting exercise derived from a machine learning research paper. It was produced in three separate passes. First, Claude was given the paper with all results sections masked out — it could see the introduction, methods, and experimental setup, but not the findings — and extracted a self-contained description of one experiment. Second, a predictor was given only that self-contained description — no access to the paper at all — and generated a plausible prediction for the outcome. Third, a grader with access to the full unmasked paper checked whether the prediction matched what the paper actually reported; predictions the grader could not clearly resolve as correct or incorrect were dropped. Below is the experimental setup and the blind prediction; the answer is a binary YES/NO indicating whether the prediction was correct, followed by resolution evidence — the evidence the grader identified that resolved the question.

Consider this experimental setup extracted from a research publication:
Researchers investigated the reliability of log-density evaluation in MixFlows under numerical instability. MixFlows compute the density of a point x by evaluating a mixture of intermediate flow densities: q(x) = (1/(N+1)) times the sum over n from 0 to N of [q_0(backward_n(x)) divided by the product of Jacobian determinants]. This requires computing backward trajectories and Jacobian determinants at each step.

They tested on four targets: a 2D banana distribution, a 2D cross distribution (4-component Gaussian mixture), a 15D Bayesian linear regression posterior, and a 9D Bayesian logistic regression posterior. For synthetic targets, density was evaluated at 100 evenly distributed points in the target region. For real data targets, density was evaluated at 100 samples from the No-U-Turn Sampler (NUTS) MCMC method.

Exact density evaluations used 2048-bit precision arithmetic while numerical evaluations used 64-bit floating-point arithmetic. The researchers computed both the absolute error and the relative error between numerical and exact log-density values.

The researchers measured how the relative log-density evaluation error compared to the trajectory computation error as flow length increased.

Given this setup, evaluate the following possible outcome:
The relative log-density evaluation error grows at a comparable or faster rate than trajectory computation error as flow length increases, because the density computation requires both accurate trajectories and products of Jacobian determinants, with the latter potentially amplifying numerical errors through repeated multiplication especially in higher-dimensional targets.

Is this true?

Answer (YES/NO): NO